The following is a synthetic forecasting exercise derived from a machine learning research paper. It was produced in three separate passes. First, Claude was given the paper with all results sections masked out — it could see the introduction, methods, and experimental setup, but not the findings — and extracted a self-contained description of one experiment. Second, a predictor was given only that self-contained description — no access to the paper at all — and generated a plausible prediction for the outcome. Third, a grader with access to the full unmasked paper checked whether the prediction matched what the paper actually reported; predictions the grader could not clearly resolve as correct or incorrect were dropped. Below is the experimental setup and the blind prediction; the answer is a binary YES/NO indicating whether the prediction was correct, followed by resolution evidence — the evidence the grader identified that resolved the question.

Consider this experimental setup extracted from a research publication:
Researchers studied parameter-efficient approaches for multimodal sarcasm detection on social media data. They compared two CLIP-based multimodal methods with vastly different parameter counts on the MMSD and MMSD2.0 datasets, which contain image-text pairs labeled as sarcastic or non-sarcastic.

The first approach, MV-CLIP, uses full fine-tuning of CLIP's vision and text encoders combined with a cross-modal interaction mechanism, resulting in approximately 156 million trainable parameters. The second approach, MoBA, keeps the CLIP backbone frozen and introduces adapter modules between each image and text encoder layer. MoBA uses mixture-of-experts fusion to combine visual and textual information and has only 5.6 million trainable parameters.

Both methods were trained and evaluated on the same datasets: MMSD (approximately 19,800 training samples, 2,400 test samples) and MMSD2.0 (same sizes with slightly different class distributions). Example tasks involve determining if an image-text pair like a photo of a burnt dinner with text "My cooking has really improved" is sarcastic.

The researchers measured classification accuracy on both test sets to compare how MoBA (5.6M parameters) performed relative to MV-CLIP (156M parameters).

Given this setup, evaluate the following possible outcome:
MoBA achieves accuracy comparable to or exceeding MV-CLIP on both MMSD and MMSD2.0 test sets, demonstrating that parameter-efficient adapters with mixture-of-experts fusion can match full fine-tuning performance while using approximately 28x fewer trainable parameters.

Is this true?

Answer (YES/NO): YES